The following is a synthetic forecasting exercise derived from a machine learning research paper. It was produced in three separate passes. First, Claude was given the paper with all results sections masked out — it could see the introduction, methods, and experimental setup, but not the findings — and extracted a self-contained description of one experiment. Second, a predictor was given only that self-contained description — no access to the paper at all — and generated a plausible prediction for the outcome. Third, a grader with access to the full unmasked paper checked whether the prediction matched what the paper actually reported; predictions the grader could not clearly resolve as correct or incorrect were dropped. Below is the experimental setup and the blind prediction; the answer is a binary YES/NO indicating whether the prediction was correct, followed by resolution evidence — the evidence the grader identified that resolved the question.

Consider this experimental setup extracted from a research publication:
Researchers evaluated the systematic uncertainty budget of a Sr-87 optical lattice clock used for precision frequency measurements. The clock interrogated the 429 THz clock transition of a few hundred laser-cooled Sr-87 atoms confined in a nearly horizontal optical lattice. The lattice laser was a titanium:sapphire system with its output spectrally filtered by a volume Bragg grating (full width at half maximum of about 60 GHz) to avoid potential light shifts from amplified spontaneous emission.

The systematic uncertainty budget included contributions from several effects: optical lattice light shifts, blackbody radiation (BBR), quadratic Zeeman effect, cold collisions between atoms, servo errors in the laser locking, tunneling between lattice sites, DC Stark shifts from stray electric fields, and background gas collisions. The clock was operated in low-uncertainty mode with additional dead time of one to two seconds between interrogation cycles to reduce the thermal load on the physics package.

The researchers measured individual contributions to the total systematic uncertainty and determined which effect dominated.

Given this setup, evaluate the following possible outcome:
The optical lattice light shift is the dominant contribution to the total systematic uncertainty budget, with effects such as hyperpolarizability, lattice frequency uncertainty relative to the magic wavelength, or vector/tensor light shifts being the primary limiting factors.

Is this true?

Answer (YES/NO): NO